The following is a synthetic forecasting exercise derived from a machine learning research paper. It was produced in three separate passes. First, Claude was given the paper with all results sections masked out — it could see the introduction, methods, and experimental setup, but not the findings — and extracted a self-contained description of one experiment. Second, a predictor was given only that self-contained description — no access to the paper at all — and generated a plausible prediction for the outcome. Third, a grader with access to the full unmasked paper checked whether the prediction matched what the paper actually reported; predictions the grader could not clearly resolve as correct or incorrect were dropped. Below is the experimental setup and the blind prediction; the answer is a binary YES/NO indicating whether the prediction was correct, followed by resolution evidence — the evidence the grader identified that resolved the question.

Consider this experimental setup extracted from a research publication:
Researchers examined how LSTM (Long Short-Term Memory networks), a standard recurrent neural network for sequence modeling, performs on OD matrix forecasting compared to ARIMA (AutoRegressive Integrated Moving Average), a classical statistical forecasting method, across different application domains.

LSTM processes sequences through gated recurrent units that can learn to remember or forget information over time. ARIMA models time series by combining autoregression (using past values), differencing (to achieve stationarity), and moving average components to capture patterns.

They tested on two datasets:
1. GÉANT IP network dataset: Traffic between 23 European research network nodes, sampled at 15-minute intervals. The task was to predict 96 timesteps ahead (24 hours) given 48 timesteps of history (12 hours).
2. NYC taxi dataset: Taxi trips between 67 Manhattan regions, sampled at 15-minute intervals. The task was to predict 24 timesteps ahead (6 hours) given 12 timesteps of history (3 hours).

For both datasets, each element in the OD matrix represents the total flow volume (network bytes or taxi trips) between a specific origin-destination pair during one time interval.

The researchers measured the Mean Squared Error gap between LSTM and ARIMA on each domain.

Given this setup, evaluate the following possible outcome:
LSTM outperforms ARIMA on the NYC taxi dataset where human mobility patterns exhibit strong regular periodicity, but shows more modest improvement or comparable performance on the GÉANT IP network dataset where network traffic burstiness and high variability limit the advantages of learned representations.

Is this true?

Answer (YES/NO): NO